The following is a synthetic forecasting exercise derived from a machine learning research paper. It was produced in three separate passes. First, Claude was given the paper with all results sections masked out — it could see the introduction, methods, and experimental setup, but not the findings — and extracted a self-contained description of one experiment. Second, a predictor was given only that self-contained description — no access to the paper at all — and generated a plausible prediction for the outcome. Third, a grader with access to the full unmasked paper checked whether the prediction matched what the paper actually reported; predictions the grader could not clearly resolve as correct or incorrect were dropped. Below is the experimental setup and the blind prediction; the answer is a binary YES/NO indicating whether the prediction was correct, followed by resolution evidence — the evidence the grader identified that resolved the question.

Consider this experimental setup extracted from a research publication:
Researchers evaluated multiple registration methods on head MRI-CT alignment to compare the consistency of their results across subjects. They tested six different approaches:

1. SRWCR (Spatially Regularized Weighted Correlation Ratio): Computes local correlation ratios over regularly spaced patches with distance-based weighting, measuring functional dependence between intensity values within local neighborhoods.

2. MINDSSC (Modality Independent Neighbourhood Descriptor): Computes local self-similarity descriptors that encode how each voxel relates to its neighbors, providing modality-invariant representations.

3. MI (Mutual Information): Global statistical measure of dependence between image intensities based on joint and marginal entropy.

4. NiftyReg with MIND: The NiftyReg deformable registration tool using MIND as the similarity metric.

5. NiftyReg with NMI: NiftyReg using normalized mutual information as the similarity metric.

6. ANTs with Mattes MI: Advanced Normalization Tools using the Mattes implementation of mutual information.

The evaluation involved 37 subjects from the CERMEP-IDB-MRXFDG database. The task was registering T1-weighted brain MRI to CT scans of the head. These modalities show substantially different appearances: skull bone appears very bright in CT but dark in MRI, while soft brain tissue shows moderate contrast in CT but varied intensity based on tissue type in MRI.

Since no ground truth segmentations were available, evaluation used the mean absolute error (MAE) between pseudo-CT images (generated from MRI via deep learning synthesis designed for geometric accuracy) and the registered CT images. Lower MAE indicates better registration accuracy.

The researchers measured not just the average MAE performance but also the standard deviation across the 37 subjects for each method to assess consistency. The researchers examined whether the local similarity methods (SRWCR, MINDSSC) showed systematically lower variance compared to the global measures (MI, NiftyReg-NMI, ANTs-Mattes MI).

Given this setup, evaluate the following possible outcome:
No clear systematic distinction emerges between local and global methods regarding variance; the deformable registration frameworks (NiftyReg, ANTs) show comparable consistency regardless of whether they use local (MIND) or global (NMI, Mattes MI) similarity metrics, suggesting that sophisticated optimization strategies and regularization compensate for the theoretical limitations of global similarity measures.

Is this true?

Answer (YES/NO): NO